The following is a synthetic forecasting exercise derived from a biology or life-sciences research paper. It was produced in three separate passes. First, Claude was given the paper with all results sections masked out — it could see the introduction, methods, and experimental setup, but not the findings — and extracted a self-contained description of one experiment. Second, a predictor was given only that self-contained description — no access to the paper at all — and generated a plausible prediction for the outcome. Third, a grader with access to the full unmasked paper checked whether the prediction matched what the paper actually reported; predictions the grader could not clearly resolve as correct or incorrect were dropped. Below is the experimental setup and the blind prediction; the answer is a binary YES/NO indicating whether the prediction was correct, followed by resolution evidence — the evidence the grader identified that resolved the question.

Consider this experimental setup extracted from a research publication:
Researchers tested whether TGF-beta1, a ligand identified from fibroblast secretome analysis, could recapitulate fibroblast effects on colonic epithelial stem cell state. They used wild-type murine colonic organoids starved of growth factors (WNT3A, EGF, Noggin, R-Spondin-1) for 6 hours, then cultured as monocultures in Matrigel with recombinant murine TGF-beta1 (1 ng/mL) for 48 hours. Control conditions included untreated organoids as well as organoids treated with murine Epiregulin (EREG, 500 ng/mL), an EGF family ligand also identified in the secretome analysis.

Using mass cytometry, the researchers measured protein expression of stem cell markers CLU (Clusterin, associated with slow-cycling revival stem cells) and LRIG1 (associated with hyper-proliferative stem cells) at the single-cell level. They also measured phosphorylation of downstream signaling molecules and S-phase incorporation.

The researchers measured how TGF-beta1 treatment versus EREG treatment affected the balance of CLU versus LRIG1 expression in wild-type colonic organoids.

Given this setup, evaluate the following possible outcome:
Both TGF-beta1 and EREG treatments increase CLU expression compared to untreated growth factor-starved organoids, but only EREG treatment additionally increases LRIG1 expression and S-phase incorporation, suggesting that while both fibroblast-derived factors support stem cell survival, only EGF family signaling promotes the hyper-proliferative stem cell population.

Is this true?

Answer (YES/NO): NO